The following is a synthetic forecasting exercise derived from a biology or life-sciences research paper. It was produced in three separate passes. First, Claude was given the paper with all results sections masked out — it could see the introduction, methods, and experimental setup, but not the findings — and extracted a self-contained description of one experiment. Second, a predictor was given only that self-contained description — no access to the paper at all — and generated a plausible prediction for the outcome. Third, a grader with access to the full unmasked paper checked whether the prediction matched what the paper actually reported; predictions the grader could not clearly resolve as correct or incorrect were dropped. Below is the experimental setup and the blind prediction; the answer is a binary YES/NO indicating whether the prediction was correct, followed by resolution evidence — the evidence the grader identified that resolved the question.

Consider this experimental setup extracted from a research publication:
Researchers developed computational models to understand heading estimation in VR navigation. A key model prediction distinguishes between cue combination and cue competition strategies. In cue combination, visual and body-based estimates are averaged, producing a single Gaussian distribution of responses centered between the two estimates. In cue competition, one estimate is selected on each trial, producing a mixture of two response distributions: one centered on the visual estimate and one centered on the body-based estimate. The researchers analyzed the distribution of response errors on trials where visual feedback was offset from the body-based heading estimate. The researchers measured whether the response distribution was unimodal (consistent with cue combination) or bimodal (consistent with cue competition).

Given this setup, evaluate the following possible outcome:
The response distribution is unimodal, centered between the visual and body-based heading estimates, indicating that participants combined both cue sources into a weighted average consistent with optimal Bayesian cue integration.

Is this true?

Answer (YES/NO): NO